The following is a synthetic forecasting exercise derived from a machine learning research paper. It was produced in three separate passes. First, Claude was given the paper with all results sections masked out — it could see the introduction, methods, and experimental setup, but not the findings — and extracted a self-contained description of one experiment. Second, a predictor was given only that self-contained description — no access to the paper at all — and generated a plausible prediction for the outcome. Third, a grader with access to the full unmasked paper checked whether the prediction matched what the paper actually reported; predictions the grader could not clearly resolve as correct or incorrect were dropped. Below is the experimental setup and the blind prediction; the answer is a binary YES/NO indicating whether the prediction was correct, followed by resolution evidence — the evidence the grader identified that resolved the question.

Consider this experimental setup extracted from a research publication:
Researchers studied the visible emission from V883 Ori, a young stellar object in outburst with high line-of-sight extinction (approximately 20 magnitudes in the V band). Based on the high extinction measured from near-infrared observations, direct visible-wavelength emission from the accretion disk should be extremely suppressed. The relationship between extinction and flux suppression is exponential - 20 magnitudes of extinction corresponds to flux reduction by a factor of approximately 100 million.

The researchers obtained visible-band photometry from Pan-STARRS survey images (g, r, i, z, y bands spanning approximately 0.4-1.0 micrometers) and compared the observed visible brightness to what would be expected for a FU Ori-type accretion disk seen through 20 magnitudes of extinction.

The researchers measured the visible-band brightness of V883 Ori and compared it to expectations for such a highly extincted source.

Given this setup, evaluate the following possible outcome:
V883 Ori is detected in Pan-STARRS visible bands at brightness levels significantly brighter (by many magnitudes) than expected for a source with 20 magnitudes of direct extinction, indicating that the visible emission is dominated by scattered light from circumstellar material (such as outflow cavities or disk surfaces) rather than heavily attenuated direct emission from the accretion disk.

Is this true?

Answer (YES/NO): YES